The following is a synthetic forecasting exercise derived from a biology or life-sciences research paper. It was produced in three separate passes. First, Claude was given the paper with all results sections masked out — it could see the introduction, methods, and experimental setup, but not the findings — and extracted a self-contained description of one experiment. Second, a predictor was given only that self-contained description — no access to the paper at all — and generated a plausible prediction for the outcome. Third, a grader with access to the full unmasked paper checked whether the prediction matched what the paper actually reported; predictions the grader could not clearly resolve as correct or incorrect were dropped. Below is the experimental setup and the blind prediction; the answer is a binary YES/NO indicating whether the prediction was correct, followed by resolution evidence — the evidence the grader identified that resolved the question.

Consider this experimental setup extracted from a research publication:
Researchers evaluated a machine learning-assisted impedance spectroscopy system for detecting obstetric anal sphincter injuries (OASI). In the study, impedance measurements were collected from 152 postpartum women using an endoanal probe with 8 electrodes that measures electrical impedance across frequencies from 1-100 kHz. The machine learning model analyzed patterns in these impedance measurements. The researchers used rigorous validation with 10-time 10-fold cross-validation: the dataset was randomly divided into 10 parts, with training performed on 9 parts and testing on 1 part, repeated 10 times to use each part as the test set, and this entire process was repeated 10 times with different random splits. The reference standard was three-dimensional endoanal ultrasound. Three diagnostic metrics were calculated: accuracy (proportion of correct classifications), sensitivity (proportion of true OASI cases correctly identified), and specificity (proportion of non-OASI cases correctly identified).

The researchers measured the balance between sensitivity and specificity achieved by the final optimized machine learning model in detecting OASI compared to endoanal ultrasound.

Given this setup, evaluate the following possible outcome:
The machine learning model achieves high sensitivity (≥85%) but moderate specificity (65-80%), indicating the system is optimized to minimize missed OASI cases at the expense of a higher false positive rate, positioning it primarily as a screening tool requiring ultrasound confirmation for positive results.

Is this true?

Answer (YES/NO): NO